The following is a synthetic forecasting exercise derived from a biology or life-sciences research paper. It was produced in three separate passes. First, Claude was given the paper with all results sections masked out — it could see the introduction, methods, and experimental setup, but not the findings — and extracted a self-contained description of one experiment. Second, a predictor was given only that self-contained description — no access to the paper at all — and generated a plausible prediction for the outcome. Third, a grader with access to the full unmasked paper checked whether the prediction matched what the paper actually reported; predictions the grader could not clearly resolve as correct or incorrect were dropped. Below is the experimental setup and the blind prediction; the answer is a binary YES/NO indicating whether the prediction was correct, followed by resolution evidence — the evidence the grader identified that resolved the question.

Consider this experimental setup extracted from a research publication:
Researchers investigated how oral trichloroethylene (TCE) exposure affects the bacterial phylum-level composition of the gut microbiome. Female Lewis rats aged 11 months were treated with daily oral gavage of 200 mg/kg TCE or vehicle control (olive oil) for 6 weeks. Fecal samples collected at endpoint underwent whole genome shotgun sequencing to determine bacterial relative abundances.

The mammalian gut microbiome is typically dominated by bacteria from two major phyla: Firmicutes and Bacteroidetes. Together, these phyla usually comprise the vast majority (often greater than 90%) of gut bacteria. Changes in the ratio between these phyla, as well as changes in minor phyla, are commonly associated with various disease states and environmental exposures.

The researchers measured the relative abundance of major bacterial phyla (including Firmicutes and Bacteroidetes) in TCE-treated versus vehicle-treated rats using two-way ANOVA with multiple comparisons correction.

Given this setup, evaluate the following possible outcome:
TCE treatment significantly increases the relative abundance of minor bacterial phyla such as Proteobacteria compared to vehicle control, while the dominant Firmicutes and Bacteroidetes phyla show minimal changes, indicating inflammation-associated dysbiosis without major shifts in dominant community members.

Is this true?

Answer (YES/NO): NO